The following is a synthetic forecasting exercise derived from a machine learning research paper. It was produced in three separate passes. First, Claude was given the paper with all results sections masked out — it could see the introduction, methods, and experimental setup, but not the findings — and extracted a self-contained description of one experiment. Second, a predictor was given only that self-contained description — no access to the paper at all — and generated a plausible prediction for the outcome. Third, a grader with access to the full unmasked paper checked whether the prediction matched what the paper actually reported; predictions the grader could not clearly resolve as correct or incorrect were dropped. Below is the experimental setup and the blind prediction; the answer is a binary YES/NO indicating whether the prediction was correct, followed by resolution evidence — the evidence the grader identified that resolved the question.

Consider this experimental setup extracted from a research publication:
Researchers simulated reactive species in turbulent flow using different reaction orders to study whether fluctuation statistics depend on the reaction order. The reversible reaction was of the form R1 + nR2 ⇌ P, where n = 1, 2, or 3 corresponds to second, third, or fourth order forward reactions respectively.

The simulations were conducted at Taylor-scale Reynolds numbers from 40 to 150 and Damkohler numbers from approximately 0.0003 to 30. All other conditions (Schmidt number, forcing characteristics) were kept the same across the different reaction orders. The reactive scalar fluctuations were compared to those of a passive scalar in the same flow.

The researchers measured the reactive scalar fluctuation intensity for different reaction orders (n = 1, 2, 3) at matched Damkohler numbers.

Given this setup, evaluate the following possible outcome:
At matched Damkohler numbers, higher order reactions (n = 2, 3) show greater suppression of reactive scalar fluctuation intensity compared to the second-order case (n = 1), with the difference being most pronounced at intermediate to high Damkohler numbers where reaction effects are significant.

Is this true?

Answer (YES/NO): NO